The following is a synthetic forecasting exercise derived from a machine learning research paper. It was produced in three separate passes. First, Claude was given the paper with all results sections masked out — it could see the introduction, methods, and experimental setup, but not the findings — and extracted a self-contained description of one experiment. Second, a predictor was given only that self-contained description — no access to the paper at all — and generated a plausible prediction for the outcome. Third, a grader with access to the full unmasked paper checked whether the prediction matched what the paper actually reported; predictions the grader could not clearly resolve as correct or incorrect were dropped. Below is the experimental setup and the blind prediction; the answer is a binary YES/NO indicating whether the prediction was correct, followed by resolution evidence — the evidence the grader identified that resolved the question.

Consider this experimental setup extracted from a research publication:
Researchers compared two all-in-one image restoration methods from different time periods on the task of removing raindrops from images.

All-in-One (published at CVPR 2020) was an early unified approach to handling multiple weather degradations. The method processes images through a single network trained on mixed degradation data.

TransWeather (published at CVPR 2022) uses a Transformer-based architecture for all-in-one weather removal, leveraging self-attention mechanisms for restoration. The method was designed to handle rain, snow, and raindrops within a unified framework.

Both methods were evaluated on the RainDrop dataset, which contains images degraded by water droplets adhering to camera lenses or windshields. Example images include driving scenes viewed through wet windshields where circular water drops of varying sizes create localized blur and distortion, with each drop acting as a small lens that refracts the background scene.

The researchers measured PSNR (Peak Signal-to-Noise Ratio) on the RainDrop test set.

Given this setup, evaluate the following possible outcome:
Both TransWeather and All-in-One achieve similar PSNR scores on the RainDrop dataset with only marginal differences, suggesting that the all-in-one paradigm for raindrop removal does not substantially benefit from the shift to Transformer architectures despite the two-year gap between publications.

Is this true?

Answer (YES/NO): NO